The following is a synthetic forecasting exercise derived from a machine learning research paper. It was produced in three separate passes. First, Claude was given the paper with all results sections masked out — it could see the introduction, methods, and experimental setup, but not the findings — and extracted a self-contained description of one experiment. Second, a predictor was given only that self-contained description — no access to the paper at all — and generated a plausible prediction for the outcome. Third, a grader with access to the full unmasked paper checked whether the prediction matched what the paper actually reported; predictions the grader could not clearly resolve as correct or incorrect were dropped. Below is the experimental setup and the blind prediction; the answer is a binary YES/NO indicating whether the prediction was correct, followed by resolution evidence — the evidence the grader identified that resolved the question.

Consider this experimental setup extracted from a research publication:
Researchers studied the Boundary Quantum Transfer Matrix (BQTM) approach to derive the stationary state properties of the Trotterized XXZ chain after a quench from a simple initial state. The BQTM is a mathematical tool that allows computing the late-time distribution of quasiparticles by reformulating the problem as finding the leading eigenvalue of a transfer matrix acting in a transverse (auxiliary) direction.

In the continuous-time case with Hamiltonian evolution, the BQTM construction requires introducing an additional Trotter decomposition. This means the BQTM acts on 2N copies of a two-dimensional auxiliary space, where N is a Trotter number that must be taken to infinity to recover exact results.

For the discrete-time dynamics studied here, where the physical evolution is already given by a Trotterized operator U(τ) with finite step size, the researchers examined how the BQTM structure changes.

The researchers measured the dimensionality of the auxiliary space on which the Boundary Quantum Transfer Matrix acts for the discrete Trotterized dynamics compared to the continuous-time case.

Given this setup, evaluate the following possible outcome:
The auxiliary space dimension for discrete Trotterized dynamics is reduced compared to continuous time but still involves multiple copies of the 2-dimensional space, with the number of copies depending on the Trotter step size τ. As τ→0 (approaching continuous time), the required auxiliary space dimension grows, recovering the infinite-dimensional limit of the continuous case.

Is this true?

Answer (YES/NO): NO